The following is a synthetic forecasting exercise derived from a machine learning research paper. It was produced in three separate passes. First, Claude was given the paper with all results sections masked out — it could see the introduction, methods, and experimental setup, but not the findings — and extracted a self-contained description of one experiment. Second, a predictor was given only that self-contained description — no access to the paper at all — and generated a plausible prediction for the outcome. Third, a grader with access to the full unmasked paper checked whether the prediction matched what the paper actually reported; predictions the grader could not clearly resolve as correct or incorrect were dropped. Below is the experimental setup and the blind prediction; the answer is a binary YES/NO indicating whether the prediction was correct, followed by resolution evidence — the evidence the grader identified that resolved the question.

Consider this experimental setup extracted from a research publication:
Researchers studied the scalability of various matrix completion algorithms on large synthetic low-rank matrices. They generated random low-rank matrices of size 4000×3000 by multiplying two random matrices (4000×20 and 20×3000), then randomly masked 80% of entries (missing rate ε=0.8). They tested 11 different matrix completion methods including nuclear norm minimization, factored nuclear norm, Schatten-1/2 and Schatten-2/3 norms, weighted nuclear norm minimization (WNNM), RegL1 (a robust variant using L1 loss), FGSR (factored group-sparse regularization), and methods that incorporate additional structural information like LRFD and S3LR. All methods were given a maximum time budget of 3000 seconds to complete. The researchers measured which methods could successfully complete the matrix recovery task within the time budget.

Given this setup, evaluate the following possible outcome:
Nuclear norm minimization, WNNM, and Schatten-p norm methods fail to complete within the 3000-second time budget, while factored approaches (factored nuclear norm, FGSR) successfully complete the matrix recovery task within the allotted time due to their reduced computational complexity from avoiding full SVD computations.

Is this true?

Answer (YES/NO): NO